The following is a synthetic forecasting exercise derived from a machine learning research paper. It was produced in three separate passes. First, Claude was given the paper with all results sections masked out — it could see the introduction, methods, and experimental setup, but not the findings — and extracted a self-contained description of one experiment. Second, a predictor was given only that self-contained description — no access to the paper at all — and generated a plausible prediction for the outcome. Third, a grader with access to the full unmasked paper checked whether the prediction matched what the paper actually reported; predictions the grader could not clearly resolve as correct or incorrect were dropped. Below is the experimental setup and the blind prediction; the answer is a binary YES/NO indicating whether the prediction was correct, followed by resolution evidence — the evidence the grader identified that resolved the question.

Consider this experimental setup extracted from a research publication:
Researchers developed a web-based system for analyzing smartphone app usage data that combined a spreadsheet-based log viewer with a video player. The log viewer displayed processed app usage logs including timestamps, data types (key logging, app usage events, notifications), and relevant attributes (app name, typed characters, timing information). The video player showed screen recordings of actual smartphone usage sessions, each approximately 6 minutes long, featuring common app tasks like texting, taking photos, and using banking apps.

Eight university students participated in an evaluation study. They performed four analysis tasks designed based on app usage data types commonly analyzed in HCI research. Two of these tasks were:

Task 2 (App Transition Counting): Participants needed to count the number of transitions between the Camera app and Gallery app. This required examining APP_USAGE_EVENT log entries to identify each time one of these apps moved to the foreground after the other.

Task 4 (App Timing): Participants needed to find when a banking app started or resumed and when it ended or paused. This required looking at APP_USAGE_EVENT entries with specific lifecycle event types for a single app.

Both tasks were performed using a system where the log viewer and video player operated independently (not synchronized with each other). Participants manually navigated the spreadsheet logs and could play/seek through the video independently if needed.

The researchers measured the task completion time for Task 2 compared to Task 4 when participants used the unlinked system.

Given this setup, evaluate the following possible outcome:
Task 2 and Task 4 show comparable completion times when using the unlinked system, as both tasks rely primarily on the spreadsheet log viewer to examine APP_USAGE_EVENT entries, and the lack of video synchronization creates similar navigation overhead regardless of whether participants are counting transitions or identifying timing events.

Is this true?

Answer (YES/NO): NO